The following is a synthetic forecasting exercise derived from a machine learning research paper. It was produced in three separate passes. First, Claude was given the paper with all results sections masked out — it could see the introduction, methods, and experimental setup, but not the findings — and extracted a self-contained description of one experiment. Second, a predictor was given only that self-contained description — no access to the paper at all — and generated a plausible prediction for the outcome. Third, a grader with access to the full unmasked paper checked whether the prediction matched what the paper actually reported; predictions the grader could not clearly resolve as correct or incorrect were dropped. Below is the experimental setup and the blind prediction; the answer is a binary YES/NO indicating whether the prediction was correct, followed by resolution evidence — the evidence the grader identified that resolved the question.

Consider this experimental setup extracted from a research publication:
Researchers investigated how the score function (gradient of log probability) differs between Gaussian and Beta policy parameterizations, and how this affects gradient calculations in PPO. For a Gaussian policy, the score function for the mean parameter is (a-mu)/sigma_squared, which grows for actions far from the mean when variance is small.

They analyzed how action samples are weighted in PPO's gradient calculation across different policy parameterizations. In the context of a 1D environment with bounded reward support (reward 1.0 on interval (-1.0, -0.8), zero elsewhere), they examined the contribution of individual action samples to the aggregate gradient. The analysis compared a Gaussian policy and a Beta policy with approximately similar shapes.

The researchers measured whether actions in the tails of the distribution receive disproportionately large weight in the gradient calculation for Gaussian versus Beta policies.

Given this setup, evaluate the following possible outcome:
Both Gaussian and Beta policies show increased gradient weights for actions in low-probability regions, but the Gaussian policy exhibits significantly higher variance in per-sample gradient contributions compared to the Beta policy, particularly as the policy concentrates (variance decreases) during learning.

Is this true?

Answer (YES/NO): NO